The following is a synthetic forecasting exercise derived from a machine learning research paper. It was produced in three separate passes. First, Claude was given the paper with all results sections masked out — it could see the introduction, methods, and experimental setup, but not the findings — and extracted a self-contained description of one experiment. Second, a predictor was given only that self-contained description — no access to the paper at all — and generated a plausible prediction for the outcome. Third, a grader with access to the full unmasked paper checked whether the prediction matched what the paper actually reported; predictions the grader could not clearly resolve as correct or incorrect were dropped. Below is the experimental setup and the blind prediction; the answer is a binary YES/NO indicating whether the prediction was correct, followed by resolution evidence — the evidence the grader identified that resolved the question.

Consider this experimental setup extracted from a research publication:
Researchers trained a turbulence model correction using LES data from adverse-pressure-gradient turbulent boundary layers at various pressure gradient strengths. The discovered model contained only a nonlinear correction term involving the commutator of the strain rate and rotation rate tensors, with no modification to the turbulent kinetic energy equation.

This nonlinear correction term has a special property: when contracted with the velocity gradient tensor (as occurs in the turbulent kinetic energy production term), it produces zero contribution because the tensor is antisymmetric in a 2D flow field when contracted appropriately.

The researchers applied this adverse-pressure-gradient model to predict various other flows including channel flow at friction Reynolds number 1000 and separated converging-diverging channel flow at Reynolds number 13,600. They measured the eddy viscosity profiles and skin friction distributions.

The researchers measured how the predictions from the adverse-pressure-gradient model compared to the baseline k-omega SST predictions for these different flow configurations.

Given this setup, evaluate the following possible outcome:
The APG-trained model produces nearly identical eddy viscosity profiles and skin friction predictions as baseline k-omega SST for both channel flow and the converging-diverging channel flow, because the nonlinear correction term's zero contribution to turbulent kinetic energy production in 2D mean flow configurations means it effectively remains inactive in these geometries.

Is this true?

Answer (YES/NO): YES